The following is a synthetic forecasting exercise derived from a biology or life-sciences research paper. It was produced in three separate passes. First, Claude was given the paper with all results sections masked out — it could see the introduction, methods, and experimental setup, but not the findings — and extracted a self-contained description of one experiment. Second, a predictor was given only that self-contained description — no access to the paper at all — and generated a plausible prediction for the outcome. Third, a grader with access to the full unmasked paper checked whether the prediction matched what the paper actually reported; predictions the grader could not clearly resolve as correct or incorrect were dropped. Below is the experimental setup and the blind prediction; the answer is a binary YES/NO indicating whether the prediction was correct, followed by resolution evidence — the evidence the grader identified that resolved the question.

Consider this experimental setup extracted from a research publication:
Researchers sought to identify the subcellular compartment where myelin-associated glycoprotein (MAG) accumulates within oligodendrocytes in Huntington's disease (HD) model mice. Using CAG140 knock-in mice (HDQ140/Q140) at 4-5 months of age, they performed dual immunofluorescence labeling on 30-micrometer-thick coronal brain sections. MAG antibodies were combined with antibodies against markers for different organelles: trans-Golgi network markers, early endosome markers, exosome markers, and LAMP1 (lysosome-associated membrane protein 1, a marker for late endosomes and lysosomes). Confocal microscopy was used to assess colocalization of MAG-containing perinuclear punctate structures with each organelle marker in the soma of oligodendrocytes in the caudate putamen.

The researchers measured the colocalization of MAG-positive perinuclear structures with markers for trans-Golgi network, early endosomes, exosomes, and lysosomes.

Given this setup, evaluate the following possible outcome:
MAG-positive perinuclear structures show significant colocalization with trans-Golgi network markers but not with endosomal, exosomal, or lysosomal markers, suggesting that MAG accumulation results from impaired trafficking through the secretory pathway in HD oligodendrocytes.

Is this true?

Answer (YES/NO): NO